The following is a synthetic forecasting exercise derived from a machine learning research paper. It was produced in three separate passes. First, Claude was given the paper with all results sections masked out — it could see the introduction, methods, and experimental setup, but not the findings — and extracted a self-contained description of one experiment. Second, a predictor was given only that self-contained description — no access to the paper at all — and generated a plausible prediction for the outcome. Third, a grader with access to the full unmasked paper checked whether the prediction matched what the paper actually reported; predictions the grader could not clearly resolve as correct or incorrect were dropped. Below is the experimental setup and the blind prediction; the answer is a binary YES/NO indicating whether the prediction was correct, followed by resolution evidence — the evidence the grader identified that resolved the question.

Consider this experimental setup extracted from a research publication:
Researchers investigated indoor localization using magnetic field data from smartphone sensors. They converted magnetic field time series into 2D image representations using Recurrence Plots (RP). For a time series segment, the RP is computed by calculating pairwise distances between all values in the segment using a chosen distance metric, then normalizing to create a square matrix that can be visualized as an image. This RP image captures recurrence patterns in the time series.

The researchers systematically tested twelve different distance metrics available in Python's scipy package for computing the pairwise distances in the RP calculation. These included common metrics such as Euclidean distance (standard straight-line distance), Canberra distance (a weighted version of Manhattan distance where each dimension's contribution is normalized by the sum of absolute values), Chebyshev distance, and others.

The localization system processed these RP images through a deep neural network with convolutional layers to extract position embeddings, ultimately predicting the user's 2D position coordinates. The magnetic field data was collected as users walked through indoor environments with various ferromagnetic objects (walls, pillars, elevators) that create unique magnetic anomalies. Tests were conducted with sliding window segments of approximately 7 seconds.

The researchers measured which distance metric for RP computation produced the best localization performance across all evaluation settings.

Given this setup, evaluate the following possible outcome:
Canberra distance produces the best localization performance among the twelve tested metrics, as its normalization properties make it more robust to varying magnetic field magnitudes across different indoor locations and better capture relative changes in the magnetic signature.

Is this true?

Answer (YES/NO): YES